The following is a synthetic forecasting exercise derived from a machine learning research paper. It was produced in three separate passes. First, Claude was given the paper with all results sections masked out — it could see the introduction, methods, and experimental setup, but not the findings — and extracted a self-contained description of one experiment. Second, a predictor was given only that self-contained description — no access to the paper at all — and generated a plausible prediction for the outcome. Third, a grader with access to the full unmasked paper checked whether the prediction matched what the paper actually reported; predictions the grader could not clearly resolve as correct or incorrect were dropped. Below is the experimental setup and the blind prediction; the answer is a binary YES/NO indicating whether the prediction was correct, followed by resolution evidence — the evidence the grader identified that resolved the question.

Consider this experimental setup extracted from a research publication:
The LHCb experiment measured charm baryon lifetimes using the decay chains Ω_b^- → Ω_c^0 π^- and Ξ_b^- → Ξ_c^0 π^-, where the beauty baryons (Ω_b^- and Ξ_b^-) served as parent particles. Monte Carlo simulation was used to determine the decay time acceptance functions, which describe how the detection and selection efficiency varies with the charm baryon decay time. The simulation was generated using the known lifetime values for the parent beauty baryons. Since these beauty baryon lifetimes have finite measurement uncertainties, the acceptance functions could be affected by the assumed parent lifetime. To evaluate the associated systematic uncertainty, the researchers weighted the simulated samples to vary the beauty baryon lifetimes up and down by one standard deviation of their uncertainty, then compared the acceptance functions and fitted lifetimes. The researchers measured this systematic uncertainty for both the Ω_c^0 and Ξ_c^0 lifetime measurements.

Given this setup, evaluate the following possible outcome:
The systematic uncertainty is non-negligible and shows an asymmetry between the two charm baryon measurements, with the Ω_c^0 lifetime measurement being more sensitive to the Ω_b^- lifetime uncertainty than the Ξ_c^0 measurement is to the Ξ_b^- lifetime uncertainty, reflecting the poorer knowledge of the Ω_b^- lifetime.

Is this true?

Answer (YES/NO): NO